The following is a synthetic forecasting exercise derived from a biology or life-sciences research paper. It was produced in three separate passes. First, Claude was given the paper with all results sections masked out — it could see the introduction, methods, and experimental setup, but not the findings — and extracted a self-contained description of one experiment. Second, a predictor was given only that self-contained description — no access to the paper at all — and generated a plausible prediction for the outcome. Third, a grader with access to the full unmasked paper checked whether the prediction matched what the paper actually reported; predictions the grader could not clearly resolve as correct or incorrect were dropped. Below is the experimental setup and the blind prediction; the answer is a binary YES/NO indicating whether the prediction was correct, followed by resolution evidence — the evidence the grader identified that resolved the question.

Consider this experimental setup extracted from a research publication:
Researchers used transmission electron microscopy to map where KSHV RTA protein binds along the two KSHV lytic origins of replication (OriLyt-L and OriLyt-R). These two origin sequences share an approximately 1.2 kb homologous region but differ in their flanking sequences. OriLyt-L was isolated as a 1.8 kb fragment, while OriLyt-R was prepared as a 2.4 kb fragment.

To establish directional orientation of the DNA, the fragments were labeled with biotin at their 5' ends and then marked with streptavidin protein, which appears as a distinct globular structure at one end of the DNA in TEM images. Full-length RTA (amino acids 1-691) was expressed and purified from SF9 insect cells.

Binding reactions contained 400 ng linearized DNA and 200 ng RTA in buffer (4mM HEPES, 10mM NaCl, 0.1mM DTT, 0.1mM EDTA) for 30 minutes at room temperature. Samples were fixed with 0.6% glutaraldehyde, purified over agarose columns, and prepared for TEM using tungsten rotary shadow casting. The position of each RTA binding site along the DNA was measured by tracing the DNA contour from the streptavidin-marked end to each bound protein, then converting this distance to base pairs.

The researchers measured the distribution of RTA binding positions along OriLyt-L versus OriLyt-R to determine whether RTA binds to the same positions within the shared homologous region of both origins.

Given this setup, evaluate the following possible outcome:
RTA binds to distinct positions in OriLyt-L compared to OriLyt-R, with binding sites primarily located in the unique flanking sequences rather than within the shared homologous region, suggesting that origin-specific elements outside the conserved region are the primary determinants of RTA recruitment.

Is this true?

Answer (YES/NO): NO